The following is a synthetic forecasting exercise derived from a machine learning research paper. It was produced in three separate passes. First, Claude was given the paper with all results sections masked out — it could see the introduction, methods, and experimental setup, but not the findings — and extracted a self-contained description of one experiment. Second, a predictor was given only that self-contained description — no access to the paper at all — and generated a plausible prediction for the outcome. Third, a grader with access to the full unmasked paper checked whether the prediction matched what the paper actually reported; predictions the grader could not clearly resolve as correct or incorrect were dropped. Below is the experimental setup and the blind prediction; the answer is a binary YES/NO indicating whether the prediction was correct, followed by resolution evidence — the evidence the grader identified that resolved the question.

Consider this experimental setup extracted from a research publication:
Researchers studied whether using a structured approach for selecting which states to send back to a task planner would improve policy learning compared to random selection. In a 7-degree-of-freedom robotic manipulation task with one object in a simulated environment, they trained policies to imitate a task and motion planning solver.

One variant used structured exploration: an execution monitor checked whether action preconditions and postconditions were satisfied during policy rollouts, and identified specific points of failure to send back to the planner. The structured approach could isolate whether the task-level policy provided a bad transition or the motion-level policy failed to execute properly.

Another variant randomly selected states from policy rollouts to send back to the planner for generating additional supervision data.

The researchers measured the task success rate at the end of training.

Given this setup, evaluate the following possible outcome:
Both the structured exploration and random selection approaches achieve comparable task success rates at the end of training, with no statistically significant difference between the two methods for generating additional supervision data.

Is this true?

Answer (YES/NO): NO